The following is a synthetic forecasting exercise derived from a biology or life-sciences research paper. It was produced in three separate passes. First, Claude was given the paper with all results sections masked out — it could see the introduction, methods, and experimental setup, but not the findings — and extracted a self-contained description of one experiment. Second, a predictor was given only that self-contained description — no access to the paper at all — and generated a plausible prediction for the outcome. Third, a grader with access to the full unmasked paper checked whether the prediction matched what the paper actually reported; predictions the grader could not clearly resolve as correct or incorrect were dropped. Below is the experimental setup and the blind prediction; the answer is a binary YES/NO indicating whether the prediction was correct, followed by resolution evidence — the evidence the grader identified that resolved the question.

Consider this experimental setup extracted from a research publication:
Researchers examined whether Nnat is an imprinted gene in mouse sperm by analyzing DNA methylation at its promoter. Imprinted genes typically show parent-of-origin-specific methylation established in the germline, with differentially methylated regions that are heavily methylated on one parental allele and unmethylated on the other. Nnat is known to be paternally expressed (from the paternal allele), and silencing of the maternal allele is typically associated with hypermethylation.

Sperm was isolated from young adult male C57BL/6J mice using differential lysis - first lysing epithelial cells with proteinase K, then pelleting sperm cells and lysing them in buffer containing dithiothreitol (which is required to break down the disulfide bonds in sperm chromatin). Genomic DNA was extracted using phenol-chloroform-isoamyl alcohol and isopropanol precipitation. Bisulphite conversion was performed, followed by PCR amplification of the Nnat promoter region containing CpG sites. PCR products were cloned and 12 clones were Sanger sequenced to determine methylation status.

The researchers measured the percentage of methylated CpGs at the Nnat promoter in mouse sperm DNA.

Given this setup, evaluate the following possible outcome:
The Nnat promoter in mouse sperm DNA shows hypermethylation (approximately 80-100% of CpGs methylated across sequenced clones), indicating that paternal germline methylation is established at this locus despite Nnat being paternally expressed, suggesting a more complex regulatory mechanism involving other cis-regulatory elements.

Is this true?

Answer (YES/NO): NO